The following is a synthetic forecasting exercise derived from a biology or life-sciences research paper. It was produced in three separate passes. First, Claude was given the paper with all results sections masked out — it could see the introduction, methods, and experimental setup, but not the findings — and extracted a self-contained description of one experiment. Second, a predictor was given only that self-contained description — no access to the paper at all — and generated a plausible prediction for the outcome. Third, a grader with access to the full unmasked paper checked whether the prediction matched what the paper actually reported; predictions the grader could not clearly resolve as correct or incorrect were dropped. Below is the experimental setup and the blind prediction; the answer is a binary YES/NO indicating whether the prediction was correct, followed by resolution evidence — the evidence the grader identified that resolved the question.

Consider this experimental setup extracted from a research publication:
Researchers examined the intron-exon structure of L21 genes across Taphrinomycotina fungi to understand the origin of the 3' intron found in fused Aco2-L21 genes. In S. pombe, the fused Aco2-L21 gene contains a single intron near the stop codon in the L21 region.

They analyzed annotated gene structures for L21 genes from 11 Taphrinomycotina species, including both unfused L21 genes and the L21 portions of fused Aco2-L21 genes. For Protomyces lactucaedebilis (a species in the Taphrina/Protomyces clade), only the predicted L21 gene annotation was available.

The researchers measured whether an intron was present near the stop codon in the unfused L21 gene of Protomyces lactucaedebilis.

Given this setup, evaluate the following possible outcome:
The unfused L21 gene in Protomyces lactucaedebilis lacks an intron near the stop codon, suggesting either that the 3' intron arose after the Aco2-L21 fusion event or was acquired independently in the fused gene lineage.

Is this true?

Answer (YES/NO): NO